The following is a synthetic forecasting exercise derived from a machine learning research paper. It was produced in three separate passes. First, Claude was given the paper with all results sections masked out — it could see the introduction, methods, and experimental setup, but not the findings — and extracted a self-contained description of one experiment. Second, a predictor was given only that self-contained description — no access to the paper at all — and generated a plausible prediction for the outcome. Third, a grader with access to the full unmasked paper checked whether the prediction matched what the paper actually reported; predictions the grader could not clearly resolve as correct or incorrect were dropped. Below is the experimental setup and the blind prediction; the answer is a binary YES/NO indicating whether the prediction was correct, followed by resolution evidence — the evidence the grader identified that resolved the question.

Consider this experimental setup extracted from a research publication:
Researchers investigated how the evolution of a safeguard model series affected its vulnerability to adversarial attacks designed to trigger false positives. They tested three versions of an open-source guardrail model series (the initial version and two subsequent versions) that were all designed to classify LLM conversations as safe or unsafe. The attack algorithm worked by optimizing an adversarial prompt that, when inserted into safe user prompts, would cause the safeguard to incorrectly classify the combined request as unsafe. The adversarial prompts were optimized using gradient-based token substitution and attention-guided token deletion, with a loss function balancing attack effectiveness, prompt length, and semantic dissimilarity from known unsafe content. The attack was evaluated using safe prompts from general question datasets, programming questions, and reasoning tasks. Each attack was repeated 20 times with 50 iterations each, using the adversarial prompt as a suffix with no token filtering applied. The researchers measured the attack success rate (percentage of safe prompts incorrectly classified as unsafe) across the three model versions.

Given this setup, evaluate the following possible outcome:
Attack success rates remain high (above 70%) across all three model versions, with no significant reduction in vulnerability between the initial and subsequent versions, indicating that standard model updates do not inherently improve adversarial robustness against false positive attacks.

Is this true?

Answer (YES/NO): YES